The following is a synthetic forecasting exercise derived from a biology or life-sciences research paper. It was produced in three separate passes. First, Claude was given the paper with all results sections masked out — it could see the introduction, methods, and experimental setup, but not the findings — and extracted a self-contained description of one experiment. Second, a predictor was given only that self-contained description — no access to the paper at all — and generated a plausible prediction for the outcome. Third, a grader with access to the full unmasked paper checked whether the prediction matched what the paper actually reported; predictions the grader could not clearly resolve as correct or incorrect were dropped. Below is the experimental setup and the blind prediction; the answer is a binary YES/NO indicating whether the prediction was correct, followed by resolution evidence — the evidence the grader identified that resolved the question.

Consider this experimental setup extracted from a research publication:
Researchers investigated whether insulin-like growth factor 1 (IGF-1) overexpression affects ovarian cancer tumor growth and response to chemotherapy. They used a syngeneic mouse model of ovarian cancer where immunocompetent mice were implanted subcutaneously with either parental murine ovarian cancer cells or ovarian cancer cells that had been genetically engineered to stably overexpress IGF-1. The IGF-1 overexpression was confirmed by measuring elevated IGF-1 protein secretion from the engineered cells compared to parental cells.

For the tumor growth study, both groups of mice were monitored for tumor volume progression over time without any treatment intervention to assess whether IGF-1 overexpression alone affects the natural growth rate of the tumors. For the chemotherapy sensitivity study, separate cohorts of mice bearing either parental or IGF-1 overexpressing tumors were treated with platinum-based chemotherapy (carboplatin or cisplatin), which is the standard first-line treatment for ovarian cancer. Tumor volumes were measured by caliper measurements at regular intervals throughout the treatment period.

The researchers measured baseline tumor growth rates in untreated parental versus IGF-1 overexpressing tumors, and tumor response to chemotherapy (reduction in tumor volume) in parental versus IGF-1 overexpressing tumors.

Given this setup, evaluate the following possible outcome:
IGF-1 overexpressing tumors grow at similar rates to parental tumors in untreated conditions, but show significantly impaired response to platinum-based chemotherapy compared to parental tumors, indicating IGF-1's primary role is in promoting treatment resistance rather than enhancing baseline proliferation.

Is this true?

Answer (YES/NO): NO